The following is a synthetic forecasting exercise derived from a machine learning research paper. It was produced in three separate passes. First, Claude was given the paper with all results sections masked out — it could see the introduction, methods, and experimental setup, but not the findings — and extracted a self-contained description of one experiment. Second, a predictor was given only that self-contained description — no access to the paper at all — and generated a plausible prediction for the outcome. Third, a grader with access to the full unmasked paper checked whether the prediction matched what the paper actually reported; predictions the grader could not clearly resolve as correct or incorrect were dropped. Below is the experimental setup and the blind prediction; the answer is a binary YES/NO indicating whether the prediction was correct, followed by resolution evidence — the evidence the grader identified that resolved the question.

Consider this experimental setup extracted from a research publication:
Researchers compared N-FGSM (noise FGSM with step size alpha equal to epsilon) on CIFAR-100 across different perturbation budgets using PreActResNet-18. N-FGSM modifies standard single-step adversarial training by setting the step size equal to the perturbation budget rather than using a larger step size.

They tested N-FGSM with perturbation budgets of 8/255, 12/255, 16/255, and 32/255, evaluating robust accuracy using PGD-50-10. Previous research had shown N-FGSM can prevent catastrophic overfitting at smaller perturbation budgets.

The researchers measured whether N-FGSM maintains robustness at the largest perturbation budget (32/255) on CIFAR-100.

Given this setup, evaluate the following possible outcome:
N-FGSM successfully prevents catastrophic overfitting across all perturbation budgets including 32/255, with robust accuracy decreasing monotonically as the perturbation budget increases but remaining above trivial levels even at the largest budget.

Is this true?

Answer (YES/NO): NO